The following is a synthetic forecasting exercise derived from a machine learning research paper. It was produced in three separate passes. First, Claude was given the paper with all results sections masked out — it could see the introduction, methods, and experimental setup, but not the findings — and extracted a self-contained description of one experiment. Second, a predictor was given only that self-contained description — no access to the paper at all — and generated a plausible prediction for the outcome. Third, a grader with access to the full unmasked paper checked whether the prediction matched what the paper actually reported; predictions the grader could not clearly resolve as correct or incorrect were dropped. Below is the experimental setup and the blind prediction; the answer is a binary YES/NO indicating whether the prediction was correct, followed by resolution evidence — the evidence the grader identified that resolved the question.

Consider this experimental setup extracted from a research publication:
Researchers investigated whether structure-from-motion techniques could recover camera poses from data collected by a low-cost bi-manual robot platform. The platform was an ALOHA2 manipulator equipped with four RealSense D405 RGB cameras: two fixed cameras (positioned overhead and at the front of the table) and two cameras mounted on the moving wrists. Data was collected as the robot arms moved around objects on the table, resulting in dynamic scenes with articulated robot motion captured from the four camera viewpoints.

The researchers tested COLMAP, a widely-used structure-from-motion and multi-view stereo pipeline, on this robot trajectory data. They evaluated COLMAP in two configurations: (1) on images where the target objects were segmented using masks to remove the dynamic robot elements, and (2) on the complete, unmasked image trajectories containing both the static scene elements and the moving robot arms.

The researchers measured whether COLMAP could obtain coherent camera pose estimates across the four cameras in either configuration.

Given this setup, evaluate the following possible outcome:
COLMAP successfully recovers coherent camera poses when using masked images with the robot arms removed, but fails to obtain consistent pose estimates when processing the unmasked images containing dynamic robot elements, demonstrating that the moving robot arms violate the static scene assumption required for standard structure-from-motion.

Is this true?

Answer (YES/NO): NO